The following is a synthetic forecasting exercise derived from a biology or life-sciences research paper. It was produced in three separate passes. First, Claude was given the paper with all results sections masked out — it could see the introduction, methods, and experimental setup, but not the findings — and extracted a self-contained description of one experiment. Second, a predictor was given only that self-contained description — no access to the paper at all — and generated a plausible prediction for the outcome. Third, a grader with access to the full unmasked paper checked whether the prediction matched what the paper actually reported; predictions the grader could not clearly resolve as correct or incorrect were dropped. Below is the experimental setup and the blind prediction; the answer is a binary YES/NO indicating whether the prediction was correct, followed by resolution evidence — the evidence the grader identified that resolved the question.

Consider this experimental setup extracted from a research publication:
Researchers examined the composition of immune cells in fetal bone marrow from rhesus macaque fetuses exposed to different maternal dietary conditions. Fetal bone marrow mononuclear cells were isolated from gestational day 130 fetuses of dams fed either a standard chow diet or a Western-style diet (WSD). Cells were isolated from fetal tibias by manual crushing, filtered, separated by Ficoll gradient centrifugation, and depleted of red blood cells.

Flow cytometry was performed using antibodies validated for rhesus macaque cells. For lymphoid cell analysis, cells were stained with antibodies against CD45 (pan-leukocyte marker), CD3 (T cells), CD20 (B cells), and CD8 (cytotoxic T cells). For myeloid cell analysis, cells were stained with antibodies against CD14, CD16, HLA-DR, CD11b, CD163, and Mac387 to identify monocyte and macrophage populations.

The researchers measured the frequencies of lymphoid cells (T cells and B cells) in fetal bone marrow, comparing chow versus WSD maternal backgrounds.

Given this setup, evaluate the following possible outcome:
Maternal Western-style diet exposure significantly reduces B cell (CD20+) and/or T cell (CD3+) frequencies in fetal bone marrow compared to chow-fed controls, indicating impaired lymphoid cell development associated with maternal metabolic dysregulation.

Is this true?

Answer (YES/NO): YES